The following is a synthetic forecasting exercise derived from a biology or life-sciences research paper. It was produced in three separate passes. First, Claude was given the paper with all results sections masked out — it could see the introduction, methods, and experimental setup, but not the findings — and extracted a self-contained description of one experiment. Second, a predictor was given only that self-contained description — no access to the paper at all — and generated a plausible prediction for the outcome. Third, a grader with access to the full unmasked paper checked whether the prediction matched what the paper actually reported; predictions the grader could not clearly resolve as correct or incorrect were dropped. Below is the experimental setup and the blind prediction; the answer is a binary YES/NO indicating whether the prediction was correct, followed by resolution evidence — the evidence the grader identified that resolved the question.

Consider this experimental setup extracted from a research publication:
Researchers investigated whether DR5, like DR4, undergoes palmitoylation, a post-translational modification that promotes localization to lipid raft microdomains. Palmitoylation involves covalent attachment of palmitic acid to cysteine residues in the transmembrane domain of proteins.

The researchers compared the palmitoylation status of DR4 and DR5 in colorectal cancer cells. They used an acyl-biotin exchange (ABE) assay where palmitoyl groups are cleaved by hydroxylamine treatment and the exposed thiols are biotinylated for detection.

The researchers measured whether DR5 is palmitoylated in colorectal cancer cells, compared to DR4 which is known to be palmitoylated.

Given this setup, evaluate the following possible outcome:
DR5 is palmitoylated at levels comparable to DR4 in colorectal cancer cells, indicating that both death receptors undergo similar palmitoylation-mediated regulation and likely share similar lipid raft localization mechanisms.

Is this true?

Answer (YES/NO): NO